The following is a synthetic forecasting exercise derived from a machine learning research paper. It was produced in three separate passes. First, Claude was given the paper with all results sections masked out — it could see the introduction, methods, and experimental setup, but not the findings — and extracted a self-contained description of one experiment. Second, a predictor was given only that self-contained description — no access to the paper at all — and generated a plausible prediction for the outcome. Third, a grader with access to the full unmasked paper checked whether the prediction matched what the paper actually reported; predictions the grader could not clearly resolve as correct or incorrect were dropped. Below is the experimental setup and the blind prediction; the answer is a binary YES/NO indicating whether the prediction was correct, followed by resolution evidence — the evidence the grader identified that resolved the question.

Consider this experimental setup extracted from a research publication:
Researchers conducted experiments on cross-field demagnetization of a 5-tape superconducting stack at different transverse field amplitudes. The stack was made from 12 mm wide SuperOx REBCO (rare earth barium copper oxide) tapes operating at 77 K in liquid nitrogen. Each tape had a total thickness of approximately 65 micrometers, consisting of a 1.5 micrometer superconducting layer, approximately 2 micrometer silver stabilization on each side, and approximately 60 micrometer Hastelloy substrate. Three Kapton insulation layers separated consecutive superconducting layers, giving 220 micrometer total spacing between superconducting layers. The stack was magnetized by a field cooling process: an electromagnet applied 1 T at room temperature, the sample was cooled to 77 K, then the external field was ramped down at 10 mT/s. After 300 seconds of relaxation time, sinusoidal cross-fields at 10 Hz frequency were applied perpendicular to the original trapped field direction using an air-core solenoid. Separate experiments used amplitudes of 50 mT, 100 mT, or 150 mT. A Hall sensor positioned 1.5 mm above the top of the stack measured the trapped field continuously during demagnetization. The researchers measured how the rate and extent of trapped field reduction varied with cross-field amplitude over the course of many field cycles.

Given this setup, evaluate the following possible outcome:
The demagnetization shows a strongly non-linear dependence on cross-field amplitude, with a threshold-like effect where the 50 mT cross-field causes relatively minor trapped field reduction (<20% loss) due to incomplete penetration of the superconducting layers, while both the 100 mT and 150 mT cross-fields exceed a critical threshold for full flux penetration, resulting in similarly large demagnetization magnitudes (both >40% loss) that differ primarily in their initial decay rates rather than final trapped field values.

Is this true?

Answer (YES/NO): NO